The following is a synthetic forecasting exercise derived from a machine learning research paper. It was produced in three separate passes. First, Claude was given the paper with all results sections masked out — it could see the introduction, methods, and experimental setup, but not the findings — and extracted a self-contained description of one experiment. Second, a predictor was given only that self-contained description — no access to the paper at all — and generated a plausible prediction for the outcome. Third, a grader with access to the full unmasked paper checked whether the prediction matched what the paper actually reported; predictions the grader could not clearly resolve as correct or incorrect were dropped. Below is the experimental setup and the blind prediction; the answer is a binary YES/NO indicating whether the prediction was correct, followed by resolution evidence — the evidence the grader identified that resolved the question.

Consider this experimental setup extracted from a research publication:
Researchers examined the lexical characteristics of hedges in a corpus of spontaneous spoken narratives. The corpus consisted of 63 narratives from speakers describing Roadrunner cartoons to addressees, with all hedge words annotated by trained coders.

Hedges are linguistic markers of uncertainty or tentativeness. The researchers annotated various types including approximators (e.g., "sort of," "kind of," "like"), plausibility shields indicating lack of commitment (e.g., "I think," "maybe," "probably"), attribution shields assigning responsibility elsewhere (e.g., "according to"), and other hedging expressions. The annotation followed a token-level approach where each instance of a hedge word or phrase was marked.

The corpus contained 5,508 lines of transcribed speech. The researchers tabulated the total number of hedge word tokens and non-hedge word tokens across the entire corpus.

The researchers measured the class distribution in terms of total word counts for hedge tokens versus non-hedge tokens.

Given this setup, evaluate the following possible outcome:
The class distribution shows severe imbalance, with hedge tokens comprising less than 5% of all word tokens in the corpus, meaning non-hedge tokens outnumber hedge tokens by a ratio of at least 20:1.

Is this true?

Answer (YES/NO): YES